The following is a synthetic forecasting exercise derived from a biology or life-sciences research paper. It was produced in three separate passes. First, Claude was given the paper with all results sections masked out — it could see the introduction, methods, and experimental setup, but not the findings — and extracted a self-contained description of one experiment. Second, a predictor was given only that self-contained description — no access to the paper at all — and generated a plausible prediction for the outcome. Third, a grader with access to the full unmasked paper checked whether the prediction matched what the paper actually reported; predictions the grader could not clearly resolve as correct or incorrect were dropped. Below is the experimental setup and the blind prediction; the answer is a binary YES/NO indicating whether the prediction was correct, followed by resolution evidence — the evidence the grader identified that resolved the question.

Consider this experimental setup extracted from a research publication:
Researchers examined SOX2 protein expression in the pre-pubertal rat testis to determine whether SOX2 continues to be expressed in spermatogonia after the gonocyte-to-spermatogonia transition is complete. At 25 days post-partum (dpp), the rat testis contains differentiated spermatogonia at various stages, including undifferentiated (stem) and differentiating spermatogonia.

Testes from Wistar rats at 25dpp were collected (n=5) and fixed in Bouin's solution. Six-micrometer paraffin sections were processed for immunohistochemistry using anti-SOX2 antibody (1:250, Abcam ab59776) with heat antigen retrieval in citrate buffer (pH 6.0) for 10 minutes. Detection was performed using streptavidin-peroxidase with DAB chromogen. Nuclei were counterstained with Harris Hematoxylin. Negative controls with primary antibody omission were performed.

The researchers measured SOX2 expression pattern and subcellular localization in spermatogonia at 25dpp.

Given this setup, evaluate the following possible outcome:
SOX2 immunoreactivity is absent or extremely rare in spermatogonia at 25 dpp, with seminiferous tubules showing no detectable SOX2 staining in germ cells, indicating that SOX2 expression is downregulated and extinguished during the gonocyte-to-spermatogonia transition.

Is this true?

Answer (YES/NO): NO